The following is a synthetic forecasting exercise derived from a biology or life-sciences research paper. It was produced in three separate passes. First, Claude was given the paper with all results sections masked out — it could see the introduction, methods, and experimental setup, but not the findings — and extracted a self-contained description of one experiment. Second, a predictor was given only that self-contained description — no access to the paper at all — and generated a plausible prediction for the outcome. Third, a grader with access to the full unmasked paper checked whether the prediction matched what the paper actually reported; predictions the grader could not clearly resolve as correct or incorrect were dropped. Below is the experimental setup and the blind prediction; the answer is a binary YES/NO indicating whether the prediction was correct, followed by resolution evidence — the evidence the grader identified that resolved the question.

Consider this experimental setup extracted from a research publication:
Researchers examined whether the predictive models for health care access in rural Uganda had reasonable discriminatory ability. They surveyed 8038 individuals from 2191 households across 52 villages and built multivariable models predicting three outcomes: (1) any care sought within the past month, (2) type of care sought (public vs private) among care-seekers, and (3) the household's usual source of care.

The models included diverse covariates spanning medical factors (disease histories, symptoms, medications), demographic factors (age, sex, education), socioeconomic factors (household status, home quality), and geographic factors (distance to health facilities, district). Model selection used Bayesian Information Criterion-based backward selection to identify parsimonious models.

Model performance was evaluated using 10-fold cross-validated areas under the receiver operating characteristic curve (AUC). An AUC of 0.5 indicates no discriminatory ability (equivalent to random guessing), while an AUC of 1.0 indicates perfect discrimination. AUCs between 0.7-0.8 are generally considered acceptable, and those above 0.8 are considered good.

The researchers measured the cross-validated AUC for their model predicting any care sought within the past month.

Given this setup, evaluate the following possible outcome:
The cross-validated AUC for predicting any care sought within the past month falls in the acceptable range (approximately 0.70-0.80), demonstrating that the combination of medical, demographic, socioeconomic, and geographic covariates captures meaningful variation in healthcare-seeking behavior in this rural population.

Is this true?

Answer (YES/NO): YES